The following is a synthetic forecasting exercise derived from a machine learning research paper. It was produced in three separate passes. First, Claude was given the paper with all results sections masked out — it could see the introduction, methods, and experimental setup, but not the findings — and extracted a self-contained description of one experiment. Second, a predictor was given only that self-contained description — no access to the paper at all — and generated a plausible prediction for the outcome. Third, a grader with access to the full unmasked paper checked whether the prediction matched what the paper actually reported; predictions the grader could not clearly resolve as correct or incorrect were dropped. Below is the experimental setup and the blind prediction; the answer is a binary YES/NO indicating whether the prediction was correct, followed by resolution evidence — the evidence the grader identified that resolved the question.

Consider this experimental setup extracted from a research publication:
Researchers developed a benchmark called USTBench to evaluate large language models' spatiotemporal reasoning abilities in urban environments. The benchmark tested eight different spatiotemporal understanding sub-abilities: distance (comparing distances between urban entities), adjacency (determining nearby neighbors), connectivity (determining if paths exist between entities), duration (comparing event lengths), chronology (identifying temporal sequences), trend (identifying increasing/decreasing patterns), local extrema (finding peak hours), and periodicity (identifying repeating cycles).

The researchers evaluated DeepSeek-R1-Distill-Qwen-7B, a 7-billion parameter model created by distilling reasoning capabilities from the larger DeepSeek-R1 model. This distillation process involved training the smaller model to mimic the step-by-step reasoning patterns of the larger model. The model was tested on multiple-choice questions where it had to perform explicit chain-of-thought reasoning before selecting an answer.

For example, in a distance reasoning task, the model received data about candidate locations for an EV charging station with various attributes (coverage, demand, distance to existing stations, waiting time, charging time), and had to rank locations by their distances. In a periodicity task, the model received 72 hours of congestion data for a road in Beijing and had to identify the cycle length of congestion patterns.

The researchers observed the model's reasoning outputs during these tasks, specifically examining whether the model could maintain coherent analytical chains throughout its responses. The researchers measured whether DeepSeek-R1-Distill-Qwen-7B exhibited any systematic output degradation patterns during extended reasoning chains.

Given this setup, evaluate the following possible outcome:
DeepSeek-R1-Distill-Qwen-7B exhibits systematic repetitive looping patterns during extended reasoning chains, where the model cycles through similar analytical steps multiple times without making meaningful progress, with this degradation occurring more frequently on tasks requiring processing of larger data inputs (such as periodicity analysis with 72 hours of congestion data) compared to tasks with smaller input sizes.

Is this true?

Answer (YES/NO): NO